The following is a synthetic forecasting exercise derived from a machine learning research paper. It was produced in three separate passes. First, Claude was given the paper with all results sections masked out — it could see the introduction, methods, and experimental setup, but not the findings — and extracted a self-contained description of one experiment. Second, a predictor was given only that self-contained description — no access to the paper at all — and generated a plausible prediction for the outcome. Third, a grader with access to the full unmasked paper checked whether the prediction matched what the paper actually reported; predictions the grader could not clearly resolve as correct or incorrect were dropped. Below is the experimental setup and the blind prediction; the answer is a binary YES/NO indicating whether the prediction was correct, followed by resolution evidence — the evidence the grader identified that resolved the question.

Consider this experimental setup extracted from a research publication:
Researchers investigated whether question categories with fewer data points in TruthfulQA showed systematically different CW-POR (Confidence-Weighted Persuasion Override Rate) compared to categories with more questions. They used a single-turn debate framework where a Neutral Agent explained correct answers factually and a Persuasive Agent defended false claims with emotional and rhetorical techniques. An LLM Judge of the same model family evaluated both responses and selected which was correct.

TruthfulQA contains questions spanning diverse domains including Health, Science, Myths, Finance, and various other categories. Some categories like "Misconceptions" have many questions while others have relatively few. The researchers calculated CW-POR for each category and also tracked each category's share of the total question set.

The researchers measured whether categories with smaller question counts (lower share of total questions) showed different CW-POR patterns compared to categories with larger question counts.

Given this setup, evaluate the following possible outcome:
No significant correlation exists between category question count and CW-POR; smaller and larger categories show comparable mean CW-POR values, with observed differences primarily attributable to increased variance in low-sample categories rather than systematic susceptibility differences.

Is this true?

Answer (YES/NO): NO